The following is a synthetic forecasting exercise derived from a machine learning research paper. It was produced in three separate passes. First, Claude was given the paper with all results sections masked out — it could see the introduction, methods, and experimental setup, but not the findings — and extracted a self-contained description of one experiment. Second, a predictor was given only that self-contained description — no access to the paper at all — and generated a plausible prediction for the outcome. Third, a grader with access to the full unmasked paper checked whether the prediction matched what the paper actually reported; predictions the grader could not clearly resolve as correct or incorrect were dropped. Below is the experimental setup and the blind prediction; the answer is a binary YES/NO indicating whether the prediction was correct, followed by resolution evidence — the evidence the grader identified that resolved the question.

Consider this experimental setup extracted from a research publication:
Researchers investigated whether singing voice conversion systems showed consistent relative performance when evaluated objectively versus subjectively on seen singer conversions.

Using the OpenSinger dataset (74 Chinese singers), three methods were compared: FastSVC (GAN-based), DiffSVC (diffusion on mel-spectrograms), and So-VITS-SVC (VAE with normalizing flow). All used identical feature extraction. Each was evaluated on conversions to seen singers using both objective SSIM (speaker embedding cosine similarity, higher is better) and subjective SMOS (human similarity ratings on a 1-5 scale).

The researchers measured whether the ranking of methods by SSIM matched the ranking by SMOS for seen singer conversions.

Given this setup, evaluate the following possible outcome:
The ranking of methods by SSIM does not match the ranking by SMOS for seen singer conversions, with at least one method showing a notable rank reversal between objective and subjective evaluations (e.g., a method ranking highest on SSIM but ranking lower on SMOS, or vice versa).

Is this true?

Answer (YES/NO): YES